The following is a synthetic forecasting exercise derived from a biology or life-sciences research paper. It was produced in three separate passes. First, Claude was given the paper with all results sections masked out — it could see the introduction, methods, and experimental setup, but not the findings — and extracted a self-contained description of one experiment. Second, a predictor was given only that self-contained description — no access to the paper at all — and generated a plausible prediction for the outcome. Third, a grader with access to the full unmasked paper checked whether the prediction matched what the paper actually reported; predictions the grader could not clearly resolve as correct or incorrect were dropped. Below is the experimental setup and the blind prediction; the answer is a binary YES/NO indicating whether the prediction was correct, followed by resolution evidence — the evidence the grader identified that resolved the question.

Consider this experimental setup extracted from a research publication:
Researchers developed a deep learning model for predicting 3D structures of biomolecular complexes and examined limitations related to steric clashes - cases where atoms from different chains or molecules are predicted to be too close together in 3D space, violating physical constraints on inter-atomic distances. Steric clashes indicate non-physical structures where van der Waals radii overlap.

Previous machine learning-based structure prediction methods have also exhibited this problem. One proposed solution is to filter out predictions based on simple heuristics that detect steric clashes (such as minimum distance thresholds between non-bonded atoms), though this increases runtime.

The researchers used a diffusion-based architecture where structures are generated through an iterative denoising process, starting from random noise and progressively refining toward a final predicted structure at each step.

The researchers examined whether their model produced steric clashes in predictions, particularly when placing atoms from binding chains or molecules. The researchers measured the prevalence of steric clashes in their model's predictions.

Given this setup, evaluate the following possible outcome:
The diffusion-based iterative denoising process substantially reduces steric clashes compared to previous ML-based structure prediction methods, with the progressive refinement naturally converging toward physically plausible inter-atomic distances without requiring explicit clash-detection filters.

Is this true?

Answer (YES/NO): NO